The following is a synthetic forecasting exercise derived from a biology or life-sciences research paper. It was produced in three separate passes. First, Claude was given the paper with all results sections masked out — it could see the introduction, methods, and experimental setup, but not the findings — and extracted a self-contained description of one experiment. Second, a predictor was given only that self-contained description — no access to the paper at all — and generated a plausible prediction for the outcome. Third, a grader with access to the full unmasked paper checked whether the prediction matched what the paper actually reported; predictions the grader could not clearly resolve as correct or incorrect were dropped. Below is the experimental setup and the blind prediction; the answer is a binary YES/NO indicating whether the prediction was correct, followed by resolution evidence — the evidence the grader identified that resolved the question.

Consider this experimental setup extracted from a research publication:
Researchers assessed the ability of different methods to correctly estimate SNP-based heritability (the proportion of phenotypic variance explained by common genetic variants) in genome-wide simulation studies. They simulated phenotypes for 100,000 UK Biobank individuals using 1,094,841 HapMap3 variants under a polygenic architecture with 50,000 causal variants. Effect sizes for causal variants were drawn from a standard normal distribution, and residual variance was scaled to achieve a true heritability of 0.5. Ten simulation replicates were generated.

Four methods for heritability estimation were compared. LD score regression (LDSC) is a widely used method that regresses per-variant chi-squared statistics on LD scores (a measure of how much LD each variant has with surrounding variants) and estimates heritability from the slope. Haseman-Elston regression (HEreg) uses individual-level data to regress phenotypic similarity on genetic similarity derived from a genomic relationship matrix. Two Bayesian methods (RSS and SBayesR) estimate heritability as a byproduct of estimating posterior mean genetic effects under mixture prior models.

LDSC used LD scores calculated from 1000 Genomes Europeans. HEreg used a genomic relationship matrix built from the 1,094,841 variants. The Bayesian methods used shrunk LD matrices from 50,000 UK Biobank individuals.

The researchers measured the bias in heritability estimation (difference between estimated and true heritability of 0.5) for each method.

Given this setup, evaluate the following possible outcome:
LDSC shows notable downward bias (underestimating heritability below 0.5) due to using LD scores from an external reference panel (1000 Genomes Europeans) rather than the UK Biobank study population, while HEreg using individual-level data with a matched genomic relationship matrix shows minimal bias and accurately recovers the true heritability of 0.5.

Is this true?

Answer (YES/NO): NO